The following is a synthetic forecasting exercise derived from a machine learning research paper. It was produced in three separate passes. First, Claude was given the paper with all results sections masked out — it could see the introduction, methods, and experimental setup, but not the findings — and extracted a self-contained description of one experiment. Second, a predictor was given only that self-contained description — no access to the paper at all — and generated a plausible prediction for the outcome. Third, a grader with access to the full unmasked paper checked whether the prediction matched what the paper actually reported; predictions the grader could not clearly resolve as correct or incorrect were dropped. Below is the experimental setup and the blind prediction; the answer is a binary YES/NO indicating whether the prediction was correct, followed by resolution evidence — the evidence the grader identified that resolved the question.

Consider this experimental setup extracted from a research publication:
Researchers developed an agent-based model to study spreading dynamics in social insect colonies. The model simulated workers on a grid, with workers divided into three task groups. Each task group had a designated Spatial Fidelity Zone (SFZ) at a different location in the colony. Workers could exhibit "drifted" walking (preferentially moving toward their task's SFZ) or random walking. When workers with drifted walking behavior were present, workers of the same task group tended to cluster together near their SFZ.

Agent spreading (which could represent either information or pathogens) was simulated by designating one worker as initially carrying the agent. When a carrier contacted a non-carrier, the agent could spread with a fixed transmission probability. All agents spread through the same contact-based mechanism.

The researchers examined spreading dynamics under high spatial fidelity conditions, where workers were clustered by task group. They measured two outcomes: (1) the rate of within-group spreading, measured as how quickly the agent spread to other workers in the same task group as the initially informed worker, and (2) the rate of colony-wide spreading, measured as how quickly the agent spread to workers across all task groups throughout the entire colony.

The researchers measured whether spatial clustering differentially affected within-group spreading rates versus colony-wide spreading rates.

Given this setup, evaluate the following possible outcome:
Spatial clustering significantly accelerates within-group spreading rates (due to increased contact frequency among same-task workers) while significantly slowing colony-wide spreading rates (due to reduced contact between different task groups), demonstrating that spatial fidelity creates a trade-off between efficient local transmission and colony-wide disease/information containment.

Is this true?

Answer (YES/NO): YES